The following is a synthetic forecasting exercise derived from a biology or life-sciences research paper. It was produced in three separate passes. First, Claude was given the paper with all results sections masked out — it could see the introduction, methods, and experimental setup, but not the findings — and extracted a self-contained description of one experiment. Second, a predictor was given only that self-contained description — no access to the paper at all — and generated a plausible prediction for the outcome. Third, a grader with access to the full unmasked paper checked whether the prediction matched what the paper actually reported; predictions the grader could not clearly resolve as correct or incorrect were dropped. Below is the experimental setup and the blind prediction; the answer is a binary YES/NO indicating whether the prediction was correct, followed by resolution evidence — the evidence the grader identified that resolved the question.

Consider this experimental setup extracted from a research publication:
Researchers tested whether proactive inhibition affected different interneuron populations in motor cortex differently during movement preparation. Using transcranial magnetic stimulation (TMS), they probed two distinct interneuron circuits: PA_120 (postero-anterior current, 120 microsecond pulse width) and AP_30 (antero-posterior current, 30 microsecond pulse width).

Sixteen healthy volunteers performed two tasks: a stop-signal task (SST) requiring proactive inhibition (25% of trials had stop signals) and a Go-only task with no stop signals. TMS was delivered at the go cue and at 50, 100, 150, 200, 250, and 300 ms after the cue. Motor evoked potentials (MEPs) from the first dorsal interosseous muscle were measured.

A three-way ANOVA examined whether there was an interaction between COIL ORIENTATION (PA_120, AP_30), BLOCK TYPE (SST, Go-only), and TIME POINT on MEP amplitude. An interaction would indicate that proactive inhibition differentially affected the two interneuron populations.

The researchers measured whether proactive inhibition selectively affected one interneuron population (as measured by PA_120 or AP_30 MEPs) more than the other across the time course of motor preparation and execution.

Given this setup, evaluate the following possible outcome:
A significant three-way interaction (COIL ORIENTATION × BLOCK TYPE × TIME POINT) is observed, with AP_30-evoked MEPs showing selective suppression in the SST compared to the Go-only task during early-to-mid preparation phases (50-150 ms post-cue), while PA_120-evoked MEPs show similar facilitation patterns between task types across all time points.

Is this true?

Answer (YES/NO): NO